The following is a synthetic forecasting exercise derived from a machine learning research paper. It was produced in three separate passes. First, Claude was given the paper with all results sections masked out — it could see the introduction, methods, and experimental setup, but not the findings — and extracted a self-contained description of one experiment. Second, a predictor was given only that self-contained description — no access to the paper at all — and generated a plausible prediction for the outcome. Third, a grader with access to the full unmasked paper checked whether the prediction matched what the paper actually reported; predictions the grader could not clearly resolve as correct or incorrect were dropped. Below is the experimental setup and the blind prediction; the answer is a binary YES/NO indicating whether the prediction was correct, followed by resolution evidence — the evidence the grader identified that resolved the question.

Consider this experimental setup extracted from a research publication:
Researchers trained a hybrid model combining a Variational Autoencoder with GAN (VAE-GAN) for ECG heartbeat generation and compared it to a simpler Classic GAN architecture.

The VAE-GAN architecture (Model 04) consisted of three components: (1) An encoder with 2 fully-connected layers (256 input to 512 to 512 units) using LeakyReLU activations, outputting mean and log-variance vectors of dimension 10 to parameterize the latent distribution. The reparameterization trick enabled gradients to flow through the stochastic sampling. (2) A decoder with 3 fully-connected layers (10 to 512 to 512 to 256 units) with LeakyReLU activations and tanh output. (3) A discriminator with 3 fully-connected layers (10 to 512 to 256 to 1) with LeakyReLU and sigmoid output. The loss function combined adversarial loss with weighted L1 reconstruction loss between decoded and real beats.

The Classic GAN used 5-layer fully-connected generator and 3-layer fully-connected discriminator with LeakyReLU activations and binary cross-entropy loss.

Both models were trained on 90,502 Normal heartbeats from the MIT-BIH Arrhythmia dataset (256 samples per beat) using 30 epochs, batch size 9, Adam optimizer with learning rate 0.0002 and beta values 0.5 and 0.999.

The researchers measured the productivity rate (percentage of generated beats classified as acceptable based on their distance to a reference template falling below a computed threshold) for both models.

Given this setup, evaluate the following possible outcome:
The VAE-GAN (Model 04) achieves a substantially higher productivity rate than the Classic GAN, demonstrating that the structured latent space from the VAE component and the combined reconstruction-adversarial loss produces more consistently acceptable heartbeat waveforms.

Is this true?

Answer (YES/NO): NO